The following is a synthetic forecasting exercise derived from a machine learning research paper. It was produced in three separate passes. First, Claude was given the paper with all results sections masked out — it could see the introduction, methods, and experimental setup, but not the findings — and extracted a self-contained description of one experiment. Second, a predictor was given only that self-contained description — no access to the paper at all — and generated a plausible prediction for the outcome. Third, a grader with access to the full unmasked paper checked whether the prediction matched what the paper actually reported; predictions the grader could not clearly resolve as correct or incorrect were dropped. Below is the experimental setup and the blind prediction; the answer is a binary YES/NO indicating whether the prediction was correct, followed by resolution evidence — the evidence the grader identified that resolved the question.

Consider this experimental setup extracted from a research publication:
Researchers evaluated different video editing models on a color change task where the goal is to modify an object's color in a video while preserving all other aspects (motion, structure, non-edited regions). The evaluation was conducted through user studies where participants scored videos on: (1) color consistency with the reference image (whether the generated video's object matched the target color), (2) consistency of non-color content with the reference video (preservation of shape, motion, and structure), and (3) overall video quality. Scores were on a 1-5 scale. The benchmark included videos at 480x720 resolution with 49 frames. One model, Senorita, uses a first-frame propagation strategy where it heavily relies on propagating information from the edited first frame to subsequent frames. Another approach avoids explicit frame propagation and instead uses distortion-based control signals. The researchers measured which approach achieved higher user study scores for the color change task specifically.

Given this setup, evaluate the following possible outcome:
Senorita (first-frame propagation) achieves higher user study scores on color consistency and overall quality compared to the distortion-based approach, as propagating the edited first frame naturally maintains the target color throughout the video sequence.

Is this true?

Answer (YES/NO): YES